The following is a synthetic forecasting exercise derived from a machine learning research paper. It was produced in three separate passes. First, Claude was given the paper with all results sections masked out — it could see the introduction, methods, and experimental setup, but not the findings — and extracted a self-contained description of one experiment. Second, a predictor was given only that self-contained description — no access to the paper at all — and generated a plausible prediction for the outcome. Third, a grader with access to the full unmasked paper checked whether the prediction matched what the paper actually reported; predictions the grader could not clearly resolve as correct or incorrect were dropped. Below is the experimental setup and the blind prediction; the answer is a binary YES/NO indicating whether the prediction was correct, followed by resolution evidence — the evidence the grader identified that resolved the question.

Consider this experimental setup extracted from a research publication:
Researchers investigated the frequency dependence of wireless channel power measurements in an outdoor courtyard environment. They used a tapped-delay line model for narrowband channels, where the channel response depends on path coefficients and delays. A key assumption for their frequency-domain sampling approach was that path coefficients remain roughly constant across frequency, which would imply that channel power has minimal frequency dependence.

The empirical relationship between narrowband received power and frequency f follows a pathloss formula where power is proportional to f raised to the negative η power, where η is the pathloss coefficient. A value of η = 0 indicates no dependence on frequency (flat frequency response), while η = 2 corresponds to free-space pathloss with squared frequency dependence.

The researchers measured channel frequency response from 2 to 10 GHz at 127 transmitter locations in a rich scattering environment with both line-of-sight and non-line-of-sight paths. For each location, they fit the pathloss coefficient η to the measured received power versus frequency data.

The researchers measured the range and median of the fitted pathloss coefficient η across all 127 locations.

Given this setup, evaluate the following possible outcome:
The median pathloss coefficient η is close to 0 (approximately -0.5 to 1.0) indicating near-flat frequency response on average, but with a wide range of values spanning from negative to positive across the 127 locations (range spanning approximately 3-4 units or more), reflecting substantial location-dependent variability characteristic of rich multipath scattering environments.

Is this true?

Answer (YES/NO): NO